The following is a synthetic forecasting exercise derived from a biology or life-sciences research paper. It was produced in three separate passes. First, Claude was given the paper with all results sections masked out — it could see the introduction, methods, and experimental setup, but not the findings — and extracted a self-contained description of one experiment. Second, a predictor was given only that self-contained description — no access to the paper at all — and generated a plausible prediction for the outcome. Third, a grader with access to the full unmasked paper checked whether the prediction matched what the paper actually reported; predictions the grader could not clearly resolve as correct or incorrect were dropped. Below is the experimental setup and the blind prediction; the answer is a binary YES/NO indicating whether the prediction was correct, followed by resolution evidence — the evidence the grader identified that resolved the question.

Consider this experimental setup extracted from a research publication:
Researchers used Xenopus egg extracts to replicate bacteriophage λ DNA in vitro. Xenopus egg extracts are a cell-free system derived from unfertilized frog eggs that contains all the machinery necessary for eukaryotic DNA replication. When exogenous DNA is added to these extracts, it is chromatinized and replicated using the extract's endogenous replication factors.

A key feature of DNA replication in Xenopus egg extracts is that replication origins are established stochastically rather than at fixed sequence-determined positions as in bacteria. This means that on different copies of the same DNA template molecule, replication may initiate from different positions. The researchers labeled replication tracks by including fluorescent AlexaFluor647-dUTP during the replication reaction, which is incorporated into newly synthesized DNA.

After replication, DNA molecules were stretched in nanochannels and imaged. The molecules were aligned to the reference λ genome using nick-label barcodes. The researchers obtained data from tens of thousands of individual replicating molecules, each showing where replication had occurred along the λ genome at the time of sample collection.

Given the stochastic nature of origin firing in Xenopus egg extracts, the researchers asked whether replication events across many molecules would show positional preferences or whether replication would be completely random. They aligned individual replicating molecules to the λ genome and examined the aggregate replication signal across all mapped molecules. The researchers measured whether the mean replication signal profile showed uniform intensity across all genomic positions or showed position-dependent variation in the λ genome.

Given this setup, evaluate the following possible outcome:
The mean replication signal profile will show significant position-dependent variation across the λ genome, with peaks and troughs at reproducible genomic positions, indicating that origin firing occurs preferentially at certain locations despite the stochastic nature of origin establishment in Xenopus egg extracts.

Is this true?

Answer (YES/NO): NO